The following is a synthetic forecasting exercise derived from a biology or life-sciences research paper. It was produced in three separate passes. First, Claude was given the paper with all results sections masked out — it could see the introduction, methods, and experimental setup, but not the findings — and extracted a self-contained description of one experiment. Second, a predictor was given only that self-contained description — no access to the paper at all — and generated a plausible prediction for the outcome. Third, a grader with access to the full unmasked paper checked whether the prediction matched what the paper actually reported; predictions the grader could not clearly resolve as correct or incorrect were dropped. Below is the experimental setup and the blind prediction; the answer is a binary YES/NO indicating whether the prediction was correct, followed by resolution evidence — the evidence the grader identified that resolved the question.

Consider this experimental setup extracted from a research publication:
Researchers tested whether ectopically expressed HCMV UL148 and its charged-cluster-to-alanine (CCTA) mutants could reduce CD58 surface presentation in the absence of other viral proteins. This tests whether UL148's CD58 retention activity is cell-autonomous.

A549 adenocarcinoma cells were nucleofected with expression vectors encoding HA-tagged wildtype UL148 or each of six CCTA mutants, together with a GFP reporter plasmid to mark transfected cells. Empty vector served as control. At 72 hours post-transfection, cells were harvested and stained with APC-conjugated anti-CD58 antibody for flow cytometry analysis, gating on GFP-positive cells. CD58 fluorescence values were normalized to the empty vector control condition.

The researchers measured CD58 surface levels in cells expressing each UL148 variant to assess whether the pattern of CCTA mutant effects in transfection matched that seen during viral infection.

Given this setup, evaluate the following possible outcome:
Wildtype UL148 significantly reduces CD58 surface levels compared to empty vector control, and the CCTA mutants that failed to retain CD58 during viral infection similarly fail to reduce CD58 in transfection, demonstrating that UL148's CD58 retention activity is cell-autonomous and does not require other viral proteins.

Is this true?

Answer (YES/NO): YES